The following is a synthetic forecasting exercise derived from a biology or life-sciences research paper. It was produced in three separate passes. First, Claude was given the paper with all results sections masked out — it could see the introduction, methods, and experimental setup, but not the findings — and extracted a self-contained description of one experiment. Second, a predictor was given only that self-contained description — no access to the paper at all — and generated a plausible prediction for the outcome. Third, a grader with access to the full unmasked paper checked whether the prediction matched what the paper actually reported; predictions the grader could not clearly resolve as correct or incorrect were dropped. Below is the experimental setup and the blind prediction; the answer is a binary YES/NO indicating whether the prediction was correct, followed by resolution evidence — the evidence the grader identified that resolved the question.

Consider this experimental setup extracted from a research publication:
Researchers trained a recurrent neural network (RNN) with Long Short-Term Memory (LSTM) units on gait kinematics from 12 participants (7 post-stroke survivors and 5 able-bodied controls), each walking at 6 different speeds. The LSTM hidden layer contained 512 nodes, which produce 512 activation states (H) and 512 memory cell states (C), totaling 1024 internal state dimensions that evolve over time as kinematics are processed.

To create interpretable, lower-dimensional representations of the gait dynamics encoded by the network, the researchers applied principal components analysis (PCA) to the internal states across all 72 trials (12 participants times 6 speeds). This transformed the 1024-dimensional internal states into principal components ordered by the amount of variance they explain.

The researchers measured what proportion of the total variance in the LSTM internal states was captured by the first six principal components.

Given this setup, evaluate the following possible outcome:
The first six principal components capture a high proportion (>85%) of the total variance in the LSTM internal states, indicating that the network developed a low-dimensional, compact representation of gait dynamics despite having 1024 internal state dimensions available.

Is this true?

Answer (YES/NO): NO